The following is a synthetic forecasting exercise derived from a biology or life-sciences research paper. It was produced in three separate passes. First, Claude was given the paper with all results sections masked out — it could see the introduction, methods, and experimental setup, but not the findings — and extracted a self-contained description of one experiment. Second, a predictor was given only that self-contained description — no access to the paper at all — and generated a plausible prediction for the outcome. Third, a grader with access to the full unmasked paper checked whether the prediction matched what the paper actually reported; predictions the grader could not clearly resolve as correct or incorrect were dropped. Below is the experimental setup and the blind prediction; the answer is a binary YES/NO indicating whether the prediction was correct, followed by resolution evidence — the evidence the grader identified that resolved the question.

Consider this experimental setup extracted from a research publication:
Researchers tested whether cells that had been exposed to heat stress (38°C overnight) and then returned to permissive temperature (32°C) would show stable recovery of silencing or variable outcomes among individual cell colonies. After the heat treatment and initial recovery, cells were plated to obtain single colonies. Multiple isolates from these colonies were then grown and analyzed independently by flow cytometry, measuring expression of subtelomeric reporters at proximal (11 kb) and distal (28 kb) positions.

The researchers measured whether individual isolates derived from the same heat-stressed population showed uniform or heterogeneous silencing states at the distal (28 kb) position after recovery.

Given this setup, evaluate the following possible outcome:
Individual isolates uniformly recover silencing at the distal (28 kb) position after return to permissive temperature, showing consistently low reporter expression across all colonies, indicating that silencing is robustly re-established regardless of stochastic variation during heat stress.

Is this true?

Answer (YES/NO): NO